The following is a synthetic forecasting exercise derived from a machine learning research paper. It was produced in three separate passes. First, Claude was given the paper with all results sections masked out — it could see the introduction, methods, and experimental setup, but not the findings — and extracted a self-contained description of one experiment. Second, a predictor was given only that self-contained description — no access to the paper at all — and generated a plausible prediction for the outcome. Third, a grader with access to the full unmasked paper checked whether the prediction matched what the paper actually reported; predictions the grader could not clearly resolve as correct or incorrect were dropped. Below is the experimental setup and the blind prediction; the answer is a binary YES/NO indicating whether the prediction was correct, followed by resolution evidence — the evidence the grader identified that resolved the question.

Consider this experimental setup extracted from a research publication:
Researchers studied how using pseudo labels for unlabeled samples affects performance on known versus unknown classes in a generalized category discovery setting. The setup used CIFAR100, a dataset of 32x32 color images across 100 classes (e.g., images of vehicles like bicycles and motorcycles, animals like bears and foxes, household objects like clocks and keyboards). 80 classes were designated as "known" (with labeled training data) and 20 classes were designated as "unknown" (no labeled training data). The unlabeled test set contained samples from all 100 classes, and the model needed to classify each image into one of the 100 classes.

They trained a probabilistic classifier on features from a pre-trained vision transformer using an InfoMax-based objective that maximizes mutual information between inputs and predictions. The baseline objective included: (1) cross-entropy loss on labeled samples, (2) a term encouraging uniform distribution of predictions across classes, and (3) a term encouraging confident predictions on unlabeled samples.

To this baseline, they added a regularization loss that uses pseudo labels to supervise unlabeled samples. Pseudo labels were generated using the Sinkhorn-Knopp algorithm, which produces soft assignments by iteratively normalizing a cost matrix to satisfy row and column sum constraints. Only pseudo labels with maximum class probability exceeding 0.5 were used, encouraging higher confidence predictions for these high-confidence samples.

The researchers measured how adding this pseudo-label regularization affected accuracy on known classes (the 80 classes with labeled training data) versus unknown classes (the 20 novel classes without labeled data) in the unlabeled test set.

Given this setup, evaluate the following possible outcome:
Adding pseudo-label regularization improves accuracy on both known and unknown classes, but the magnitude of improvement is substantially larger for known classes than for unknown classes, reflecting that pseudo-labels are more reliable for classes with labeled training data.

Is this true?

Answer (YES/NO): NO